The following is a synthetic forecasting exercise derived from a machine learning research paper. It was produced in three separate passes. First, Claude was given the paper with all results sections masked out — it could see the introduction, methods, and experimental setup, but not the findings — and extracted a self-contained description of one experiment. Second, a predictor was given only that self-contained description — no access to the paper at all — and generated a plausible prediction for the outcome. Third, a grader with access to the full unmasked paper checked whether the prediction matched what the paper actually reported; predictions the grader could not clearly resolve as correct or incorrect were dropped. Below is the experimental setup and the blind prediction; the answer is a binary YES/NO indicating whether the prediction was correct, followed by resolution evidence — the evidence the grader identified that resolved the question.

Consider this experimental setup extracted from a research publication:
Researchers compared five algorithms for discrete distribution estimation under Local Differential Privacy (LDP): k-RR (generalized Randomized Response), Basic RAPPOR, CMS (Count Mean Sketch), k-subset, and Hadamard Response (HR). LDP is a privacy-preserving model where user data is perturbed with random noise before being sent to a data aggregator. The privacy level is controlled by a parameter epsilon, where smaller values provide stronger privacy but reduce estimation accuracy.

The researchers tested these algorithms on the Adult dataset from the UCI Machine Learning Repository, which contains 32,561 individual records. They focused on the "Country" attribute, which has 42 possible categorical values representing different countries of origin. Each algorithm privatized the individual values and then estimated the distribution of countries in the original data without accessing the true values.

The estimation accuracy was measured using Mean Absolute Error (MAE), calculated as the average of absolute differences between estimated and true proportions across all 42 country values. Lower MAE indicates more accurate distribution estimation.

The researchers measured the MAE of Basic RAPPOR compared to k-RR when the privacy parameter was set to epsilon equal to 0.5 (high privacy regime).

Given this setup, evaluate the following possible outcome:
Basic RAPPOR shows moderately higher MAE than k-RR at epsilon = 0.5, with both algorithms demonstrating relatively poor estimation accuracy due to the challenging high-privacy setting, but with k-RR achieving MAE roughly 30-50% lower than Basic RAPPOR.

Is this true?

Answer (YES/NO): NO